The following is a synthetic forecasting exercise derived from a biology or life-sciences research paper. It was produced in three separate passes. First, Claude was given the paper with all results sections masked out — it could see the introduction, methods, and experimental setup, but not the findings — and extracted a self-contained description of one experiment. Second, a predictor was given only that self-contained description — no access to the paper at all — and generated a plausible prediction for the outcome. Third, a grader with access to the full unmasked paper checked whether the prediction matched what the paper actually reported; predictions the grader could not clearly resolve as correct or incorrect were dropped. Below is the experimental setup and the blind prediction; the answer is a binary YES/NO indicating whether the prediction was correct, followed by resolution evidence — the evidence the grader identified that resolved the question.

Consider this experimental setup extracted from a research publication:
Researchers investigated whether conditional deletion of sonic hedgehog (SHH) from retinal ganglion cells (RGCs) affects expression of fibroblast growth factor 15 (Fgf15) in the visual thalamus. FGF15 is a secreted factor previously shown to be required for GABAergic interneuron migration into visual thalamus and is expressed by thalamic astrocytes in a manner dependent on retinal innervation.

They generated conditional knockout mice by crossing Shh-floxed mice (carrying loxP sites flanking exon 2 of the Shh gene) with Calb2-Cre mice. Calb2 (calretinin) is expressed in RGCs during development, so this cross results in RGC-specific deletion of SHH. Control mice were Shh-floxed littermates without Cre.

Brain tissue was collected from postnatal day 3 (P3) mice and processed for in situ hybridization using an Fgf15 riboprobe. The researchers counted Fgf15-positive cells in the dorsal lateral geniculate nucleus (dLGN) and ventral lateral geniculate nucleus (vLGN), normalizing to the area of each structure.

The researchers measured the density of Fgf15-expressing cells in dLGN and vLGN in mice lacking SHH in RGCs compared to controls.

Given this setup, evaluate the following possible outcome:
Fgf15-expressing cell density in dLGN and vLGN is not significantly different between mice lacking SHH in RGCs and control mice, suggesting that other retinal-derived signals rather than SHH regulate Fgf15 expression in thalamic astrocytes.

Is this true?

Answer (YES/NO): NO